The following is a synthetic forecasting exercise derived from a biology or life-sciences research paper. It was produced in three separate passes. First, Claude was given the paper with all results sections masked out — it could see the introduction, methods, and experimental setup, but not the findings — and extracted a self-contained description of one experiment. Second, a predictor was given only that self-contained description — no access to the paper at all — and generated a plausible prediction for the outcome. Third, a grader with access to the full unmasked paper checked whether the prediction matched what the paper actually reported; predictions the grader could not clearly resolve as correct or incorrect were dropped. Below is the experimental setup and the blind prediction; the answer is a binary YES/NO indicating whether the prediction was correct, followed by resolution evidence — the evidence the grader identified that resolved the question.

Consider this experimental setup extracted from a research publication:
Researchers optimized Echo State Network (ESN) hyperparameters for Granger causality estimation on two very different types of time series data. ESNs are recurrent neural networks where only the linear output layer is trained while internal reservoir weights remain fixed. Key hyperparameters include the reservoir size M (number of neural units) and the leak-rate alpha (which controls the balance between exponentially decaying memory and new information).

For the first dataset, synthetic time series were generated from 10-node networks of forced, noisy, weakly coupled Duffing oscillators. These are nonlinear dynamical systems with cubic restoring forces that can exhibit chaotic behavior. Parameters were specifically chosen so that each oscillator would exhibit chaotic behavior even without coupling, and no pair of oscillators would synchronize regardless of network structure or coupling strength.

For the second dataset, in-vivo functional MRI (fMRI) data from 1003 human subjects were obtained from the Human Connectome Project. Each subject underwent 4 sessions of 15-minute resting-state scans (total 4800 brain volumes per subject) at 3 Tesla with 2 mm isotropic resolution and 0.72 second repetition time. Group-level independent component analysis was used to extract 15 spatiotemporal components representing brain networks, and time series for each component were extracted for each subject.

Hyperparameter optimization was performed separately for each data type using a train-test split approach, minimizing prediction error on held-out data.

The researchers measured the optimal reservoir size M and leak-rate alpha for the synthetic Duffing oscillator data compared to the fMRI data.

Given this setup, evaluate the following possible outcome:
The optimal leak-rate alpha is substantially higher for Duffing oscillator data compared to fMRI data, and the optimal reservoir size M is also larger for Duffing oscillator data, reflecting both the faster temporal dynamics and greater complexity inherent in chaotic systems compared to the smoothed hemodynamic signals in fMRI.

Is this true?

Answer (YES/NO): NO